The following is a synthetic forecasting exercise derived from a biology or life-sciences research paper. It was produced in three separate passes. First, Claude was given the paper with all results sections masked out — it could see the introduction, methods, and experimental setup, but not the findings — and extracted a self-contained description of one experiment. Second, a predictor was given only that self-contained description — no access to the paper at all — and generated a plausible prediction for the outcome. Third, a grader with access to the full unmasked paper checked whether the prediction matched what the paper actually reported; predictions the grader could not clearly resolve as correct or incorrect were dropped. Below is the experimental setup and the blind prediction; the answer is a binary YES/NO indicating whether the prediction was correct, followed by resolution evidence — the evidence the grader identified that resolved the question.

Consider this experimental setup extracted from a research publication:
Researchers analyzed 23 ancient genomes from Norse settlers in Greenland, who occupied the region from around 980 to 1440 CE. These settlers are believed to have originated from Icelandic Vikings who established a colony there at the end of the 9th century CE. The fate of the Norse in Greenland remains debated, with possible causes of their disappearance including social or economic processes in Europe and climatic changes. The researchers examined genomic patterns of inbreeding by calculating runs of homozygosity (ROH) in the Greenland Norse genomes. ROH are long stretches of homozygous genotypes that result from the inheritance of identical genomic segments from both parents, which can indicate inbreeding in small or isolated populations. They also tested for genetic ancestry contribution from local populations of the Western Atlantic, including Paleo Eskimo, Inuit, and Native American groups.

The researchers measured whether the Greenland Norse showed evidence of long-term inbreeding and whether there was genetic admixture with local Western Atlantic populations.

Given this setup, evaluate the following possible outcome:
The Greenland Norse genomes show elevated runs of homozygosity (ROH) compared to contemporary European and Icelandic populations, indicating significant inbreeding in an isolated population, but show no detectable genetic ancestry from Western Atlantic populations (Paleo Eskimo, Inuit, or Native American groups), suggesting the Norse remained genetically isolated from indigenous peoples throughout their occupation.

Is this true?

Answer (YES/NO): NO